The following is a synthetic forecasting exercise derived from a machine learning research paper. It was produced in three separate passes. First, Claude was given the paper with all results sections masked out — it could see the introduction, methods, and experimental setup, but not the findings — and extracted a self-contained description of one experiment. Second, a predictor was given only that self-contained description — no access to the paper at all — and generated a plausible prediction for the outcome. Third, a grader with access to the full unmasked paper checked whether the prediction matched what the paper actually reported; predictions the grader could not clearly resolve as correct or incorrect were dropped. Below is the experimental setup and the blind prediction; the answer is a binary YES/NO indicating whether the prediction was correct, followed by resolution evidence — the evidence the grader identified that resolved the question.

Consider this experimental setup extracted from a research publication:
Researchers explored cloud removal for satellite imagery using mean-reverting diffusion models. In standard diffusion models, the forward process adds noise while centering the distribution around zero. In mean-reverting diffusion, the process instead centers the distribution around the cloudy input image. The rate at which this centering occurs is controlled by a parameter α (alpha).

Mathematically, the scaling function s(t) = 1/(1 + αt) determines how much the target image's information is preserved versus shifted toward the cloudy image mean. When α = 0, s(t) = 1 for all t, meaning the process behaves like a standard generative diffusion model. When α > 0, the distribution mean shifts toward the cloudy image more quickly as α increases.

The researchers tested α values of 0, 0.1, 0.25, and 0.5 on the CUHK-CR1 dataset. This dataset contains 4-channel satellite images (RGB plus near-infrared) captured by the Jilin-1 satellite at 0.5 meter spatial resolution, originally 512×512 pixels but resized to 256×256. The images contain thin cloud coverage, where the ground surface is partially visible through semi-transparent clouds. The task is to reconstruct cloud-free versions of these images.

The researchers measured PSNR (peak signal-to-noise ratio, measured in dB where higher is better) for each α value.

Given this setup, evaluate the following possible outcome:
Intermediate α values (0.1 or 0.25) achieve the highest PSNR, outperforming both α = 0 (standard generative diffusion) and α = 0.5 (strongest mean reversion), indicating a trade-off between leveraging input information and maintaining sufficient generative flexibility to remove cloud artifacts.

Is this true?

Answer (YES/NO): NO